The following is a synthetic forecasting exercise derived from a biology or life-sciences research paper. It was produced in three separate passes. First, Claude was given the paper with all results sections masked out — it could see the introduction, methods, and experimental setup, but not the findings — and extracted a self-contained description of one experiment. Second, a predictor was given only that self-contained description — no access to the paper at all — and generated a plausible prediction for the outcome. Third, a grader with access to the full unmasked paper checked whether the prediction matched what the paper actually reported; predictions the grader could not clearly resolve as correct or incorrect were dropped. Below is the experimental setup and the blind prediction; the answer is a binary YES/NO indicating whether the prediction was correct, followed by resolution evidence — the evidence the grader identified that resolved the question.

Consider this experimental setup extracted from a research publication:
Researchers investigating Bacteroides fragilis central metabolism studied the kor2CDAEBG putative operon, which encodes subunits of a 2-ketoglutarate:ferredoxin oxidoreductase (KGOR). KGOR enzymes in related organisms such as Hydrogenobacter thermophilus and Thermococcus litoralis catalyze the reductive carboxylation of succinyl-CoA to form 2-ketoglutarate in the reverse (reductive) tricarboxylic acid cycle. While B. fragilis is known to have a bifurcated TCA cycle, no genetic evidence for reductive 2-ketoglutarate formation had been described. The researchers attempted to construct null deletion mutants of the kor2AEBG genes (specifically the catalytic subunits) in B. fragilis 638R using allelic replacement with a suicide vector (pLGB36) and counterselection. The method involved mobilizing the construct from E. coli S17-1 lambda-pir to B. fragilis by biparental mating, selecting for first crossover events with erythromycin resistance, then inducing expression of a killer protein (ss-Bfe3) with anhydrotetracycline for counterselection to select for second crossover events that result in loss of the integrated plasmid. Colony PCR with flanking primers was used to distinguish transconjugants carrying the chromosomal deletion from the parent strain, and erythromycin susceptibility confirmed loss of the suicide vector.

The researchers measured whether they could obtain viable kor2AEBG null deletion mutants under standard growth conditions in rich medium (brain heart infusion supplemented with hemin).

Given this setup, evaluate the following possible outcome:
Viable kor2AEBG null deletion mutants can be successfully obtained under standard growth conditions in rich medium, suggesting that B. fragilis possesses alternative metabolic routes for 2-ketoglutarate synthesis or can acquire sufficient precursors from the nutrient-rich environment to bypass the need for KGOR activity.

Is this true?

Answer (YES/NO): NO